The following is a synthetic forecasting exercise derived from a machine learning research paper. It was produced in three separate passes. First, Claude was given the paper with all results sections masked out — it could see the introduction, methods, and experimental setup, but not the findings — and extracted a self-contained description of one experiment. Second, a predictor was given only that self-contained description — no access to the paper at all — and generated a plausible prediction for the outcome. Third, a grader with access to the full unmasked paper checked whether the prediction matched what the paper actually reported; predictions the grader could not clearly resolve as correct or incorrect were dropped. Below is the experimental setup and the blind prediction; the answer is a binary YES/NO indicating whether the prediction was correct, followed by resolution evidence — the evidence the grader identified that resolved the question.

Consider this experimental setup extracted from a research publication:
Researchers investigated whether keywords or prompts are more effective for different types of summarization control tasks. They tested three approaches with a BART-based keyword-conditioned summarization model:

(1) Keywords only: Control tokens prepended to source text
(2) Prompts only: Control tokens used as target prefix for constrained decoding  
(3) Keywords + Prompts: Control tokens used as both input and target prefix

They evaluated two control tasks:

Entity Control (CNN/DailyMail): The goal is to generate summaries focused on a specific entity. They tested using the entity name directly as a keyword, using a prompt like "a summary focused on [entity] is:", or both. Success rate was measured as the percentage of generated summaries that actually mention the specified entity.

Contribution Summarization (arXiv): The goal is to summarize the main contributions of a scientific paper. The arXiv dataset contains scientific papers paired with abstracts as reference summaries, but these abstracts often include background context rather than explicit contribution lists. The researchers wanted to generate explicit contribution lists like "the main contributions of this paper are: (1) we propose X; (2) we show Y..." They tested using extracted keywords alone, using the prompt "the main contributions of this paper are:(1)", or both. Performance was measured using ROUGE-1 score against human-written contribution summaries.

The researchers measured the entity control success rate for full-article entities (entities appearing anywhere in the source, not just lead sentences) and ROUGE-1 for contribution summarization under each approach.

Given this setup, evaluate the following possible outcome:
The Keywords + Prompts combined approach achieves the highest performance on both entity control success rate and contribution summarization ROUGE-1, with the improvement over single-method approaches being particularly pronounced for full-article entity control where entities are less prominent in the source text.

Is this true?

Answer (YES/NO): NO